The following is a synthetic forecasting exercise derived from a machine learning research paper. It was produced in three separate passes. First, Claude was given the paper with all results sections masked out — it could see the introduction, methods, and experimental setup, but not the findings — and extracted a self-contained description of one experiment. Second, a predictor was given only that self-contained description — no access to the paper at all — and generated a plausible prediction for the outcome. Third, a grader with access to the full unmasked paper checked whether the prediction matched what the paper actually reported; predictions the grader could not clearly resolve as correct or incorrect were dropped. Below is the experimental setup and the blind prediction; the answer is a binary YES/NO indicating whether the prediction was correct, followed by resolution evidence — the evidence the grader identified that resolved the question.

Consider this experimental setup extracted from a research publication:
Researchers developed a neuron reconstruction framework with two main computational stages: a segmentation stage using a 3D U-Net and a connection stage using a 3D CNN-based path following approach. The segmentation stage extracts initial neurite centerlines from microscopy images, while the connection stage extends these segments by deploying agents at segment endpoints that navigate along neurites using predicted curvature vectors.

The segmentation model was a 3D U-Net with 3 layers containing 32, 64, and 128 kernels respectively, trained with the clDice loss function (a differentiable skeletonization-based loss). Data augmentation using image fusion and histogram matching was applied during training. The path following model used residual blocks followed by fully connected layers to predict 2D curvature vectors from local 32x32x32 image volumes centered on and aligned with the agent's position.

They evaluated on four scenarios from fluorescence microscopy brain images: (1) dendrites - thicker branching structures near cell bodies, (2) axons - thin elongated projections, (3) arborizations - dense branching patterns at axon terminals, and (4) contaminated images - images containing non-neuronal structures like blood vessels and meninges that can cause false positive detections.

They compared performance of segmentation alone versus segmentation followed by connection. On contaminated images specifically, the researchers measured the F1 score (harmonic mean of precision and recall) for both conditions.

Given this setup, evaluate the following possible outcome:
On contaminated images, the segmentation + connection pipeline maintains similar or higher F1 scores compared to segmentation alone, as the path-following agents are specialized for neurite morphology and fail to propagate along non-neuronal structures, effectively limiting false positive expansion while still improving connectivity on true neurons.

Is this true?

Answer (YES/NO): NO